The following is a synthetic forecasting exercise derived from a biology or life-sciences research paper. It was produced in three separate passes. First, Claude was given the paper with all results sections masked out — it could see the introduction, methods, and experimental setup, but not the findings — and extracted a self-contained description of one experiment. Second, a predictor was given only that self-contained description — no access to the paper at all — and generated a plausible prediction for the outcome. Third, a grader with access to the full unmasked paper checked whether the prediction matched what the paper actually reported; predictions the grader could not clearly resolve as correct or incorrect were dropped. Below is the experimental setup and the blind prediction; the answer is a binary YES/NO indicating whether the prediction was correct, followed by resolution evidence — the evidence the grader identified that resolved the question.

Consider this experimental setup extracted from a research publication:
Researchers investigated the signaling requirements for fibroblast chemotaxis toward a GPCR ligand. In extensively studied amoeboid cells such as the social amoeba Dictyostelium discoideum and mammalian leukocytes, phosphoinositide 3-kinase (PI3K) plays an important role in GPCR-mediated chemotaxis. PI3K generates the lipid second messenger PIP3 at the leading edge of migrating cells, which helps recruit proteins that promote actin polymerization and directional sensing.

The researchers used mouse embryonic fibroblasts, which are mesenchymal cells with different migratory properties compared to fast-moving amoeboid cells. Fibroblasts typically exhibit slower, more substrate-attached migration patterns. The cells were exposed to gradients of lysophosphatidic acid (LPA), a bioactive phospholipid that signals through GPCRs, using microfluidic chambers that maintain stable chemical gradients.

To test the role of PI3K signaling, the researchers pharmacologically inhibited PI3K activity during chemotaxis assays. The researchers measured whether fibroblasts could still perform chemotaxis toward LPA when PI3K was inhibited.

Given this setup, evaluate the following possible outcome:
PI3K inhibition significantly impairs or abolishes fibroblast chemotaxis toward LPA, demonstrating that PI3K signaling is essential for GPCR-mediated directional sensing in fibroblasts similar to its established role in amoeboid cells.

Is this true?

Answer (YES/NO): NO